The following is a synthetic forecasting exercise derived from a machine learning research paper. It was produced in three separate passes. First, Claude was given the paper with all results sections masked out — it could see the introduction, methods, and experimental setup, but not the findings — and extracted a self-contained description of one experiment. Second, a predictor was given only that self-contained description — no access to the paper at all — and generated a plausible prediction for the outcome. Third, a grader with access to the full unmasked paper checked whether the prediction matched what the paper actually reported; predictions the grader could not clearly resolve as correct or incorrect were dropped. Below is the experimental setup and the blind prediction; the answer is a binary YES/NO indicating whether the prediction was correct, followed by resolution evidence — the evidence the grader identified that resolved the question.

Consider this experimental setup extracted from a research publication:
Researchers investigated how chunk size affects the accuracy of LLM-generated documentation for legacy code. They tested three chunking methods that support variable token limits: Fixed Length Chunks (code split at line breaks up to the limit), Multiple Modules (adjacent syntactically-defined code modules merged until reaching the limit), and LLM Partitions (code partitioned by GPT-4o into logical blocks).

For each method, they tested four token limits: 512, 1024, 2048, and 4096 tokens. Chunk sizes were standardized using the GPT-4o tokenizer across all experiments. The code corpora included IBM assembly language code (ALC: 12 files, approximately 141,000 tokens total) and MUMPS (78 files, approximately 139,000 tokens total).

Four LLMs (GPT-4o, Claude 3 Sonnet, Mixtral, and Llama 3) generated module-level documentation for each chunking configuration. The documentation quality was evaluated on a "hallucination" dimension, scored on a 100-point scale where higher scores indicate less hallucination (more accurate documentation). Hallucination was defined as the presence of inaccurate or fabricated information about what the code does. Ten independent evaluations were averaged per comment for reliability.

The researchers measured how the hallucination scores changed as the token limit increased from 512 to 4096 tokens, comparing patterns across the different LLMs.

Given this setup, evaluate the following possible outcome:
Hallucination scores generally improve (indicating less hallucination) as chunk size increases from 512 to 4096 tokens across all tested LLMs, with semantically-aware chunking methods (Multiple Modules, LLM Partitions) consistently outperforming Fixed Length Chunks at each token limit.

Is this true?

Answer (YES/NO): NO